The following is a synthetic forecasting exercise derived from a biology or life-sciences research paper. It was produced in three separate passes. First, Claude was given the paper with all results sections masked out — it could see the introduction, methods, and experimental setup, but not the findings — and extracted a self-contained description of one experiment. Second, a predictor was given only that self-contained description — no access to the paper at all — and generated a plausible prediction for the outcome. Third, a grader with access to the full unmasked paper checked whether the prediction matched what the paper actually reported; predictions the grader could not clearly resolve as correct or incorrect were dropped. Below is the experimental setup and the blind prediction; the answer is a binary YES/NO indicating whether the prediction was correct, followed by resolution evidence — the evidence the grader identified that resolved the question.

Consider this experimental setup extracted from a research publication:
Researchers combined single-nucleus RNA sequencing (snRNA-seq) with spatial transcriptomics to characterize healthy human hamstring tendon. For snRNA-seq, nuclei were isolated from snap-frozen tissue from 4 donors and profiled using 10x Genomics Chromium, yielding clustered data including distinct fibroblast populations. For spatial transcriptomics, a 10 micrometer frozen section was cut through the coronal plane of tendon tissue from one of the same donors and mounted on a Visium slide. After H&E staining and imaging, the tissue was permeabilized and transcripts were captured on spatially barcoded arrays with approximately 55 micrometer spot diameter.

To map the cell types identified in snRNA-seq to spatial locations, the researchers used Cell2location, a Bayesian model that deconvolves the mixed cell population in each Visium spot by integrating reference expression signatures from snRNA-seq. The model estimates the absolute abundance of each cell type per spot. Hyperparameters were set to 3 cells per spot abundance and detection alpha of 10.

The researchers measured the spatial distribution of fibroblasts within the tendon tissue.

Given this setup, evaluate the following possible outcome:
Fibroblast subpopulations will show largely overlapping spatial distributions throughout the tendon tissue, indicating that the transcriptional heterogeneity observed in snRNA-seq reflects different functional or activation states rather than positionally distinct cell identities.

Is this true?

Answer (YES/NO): NO